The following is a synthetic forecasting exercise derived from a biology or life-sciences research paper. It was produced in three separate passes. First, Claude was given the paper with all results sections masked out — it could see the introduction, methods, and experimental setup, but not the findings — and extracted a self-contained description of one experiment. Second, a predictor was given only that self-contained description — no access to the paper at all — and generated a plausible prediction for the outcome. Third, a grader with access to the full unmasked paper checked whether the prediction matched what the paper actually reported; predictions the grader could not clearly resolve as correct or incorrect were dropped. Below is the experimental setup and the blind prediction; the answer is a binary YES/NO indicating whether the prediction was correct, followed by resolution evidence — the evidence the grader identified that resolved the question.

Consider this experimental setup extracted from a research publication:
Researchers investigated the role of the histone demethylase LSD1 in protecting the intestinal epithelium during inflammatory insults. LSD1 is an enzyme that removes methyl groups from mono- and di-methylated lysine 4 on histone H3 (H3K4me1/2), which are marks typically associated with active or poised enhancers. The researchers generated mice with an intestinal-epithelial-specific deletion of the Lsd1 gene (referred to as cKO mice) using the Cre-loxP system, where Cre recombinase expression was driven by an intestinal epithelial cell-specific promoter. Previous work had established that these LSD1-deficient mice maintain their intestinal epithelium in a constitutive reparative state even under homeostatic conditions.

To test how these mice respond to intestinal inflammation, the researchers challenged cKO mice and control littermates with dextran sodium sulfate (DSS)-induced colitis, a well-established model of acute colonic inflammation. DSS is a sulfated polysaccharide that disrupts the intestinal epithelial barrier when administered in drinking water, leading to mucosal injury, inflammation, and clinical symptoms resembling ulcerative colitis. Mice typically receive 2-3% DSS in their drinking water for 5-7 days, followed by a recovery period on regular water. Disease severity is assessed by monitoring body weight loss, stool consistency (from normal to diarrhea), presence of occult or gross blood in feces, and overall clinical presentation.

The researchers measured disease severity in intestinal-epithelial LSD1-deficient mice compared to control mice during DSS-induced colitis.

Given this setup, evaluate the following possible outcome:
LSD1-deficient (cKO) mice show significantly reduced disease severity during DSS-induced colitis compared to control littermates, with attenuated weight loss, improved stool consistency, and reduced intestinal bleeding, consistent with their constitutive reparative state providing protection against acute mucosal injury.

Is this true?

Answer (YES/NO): NO